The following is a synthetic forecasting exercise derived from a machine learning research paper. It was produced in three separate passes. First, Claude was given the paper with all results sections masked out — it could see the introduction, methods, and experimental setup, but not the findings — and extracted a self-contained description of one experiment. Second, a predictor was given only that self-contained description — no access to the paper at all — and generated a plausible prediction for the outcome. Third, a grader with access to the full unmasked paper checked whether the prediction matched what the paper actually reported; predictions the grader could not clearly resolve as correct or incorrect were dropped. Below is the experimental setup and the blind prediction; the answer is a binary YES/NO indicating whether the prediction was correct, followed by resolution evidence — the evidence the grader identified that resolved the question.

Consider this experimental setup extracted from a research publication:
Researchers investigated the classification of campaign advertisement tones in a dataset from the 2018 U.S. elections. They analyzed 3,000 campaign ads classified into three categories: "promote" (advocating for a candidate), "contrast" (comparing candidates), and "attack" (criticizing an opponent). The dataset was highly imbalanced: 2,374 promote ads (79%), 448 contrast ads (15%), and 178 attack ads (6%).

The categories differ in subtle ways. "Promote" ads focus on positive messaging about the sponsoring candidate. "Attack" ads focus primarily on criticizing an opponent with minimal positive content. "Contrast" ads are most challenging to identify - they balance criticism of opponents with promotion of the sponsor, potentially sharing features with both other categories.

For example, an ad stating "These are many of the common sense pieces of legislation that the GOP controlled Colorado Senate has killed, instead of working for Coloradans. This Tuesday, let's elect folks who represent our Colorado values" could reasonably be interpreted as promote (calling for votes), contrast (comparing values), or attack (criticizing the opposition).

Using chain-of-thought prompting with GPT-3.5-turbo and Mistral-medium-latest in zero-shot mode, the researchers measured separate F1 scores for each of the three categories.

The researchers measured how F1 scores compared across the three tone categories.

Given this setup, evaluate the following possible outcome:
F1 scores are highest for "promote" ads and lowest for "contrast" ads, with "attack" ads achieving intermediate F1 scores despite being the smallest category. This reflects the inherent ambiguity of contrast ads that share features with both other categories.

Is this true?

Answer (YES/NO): YES